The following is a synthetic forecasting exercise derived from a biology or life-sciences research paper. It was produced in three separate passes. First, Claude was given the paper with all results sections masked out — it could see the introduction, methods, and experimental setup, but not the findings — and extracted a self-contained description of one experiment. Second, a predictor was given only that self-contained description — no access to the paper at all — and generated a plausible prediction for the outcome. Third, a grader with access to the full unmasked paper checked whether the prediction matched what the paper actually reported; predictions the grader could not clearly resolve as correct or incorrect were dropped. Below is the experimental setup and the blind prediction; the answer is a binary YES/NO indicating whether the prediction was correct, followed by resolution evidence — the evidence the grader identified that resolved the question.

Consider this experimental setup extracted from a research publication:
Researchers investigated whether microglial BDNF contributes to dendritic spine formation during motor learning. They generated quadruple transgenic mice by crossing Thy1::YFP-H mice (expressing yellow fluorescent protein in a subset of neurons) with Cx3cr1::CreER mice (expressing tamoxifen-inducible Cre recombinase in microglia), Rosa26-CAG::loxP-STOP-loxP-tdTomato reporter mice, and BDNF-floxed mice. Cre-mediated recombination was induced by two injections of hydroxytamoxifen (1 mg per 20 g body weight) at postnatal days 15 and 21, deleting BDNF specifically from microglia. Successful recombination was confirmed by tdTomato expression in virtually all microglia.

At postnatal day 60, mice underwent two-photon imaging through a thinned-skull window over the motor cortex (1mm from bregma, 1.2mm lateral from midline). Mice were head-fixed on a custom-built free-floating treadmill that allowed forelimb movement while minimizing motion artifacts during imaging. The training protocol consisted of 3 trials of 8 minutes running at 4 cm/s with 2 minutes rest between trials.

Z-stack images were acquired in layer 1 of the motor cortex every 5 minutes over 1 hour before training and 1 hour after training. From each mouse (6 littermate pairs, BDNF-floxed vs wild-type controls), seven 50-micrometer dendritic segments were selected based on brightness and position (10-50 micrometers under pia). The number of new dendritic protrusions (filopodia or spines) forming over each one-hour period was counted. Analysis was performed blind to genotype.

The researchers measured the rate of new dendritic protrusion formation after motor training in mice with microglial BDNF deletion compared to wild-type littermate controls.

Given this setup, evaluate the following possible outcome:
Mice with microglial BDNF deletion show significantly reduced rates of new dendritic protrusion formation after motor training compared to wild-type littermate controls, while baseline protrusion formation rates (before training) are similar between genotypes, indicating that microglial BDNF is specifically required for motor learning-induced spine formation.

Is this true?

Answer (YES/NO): NO